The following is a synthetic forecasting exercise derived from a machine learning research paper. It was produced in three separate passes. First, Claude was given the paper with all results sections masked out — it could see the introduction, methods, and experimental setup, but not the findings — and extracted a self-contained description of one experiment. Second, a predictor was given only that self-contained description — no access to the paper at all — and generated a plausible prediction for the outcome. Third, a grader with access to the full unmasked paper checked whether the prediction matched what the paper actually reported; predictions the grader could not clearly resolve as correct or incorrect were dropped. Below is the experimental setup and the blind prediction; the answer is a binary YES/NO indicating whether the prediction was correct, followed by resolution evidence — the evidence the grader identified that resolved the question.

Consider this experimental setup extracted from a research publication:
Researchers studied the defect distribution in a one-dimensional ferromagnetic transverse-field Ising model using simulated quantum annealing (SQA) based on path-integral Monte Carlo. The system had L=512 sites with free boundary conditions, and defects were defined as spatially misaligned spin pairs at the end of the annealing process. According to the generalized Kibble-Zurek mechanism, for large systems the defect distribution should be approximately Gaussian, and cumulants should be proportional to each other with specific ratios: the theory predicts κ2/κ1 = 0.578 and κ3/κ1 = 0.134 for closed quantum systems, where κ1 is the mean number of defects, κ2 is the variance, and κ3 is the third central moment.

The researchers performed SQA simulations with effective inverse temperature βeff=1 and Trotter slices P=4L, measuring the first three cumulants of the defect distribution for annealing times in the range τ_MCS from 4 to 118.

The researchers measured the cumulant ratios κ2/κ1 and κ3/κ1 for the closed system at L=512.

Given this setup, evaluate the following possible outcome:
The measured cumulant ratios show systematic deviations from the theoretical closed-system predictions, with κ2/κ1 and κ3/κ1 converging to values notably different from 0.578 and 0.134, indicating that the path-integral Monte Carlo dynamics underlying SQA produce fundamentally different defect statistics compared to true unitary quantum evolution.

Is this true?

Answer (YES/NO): YES